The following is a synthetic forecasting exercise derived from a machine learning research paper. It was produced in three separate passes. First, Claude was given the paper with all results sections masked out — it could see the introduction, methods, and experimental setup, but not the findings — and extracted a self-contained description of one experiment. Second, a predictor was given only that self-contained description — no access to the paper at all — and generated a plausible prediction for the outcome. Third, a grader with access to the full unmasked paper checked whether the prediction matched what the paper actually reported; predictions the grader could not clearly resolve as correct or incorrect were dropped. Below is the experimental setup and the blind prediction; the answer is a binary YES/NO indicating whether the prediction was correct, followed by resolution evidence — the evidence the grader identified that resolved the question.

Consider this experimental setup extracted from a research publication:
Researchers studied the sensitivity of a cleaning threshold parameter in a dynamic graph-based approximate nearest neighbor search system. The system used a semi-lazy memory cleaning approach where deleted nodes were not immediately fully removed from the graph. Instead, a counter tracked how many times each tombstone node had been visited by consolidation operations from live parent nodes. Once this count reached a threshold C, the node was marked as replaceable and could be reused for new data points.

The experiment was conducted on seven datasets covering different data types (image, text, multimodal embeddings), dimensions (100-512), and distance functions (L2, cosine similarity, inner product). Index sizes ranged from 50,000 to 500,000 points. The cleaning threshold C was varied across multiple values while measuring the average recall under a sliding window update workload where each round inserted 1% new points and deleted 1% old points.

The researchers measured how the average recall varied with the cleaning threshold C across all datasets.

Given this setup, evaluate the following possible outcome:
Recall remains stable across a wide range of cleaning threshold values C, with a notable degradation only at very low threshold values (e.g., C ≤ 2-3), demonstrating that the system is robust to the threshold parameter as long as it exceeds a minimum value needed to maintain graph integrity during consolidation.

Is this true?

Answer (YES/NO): NO